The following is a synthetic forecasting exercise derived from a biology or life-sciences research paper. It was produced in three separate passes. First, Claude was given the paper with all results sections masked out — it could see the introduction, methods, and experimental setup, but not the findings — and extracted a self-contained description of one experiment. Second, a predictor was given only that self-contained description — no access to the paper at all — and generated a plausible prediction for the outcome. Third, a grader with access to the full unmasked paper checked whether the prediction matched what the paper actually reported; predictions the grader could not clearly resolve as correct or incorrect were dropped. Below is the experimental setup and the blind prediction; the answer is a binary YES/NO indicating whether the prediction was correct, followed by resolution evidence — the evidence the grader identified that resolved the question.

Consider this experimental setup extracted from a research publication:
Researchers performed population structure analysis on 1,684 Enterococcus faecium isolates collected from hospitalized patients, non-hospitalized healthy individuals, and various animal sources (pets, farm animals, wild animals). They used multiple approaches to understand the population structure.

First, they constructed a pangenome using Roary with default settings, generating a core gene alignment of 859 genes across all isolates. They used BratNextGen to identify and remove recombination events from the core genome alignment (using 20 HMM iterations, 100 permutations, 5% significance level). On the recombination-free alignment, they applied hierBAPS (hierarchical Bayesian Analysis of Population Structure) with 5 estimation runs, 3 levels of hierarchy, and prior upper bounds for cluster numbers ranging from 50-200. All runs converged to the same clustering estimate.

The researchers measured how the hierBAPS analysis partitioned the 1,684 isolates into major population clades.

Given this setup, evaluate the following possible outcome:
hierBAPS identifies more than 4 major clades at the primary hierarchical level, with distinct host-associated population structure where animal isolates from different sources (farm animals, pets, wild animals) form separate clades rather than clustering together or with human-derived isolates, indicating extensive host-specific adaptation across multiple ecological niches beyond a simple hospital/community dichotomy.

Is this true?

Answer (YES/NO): NO